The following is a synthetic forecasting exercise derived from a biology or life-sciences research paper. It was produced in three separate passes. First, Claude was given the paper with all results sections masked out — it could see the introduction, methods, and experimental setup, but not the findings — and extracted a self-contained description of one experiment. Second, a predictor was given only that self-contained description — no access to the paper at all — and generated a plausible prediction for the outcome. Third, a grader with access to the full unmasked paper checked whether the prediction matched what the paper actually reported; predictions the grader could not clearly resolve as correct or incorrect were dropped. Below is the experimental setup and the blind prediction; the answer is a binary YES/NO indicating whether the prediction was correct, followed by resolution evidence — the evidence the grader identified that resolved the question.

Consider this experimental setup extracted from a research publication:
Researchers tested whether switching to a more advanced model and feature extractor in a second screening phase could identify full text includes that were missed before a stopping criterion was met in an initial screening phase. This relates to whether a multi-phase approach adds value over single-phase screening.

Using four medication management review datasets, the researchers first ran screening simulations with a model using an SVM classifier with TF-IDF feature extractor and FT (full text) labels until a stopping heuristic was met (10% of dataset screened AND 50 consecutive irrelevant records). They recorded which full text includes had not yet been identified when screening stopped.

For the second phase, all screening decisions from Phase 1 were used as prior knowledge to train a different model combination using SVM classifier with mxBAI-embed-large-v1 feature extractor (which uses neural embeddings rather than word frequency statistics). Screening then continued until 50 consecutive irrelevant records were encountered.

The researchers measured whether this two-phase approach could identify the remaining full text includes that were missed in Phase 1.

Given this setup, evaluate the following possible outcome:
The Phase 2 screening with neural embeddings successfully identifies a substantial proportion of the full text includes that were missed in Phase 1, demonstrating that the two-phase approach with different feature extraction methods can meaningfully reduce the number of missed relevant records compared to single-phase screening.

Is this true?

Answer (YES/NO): NO